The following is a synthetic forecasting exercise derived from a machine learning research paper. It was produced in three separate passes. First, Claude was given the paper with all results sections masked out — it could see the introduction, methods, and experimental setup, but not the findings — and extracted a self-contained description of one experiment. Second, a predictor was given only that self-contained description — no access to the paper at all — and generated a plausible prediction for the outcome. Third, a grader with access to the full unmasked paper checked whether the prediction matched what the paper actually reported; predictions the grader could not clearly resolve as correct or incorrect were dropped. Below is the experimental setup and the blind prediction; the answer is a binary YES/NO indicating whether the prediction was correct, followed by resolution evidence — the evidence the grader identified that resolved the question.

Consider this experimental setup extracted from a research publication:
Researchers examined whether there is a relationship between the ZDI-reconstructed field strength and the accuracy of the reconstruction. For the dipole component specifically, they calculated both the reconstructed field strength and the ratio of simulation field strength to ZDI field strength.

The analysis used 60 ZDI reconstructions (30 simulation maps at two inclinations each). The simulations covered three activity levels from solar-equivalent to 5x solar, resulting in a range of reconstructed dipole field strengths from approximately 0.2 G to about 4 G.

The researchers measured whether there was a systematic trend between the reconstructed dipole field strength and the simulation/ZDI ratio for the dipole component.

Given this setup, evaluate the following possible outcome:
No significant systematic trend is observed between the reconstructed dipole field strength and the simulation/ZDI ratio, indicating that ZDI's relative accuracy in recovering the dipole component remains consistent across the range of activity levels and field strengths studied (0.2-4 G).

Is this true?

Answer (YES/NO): NO